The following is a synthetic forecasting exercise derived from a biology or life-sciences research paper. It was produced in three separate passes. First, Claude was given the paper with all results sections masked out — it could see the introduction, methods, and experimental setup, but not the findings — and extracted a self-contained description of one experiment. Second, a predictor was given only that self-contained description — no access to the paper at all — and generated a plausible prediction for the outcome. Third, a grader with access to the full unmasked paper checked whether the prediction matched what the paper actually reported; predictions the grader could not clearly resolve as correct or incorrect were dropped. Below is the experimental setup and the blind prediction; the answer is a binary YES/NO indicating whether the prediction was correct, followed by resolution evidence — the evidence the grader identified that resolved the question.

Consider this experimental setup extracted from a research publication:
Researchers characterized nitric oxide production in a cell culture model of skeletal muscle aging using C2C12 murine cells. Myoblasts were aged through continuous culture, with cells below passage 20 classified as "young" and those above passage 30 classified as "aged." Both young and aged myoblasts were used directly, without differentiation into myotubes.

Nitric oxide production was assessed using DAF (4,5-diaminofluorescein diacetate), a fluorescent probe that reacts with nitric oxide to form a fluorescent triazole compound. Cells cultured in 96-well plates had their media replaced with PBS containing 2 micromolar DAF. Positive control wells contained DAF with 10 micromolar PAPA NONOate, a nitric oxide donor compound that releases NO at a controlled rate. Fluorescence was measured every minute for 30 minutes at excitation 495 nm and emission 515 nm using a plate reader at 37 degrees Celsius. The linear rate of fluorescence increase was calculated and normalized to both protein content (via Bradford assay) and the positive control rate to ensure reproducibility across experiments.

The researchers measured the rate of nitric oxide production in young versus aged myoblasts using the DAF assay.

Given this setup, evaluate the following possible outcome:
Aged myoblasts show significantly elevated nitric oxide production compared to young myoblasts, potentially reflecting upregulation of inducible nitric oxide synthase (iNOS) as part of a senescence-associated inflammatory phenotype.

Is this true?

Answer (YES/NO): YES